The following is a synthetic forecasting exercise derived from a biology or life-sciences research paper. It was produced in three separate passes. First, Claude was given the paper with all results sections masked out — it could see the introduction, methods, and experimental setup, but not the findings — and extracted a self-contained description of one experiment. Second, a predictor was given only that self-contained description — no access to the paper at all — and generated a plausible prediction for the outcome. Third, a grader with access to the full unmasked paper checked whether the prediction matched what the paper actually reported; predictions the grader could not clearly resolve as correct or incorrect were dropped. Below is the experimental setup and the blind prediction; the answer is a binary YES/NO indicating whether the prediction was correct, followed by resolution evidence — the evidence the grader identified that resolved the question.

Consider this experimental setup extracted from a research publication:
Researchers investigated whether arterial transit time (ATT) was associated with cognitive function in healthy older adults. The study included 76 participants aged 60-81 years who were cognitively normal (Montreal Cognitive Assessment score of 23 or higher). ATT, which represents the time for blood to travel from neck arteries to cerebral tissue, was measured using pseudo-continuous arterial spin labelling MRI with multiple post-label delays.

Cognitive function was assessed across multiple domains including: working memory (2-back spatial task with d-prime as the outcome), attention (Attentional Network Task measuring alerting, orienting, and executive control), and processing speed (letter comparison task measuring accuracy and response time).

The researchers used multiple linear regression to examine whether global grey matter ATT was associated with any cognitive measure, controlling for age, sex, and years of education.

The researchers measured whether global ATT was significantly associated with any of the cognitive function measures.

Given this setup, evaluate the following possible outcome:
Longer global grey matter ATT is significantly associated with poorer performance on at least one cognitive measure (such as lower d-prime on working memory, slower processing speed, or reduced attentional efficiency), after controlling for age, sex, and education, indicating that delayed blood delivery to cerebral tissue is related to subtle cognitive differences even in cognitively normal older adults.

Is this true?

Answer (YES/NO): NO